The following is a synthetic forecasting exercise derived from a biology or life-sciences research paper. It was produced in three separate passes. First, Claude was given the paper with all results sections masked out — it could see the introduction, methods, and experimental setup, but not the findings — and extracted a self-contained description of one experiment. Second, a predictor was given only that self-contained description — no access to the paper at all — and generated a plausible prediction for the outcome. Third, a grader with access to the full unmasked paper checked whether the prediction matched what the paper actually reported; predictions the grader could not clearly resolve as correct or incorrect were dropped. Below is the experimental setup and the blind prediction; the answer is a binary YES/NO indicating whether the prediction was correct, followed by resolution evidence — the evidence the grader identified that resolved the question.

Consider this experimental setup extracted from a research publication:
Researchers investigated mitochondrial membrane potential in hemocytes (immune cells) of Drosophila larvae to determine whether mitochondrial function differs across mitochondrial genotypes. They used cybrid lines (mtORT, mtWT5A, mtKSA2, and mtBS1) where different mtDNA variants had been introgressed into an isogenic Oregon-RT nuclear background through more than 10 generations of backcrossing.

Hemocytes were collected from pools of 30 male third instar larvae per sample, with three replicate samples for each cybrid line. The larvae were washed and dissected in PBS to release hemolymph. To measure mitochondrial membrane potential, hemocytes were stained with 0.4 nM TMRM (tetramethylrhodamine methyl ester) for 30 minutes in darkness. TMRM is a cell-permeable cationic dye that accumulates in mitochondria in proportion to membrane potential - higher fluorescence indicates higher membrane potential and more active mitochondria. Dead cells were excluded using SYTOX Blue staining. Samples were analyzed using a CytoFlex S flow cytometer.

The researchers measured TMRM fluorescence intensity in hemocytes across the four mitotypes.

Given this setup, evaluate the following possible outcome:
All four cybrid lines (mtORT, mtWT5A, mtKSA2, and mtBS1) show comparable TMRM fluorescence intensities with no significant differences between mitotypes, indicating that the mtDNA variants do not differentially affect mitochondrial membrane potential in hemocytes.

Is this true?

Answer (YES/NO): YES